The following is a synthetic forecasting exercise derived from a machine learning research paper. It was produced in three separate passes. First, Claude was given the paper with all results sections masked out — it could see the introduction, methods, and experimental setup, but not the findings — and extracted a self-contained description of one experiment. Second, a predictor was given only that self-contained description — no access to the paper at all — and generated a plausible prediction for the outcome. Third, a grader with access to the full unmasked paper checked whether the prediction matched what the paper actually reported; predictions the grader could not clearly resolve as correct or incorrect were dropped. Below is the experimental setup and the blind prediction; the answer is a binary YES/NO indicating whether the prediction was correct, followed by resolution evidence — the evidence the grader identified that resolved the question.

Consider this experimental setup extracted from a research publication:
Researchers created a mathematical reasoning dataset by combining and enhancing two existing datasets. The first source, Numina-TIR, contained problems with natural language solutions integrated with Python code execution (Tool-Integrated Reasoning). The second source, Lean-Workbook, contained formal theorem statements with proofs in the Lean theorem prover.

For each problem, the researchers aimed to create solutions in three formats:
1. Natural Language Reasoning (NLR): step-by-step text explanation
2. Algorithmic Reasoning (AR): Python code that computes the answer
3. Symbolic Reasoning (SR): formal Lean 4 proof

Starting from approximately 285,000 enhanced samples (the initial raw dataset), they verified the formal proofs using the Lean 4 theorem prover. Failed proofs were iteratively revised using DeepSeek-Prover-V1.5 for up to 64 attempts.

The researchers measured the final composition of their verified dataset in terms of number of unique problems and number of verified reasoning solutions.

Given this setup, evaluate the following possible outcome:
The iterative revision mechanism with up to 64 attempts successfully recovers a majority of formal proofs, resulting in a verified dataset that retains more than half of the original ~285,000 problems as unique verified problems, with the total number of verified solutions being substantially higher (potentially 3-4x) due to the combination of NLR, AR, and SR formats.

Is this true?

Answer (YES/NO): NO